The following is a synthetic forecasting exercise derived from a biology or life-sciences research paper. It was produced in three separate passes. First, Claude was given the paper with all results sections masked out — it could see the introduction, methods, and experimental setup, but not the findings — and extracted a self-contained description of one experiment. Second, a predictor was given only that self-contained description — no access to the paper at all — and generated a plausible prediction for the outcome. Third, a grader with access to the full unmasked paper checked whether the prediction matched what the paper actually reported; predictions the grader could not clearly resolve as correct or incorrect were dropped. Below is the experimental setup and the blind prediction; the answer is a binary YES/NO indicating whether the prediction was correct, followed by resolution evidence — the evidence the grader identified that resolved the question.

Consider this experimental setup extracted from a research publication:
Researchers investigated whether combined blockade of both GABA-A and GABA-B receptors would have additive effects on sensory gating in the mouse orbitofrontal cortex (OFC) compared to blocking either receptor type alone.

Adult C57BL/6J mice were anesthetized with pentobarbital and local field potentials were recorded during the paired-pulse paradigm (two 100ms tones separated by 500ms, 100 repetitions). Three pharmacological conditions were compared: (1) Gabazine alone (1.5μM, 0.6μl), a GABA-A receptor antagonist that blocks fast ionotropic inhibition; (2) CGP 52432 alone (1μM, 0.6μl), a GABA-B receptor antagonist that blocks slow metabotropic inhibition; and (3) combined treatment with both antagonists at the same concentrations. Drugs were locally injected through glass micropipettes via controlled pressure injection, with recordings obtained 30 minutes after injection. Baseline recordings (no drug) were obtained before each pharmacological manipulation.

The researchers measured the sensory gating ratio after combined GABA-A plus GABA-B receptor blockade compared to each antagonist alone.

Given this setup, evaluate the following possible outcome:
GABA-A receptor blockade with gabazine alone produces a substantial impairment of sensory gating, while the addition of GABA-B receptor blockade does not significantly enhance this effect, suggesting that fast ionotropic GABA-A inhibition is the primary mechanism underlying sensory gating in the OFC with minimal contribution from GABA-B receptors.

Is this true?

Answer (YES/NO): NO